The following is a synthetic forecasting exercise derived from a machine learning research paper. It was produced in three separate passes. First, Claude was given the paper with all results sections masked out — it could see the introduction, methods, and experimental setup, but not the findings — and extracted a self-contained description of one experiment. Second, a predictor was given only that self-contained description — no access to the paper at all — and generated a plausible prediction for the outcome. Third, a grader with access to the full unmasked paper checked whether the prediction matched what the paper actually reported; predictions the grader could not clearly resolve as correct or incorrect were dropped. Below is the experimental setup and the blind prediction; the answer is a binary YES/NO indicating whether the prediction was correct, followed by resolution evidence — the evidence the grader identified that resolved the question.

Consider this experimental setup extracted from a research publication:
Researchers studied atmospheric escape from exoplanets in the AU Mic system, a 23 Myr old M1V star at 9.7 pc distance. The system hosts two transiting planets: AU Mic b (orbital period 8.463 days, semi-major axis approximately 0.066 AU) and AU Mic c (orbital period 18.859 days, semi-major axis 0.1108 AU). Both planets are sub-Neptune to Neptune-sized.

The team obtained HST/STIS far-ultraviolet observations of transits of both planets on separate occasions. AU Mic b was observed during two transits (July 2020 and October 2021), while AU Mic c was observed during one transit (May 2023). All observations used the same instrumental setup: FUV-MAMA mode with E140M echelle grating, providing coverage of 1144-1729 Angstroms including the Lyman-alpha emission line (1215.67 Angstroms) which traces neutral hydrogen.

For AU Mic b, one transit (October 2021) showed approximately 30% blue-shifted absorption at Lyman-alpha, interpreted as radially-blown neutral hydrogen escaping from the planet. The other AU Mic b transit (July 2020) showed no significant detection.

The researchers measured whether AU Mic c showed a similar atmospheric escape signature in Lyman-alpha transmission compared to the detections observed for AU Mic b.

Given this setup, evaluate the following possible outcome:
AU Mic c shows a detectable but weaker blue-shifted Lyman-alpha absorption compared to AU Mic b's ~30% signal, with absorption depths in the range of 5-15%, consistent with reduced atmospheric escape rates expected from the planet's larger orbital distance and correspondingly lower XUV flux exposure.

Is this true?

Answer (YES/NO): NO